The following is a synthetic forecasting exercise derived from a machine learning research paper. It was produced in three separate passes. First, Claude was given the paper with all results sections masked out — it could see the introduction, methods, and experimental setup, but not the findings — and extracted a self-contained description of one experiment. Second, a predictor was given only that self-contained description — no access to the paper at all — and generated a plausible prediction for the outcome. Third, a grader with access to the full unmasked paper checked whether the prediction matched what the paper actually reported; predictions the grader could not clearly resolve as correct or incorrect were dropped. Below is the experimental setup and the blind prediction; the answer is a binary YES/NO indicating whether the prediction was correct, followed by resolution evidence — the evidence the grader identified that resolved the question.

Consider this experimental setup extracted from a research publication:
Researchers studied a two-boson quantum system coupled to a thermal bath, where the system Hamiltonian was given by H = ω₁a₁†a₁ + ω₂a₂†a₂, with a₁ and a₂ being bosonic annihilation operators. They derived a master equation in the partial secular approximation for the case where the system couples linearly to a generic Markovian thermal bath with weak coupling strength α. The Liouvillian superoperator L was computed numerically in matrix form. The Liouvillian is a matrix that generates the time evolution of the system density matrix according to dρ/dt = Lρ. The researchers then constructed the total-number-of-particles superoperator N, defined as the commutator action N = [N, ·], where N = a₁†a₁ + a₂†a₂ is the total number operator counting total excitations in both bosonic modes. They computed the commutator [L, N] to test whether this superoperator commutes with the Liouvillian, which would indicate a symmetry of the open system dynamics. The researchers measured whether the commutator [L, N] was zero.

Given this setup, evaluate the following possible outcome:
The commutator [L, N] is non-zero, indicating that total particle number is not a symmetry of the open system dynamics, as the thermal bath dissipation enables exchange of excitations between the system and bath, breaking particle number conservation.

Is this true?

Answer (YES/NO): NO